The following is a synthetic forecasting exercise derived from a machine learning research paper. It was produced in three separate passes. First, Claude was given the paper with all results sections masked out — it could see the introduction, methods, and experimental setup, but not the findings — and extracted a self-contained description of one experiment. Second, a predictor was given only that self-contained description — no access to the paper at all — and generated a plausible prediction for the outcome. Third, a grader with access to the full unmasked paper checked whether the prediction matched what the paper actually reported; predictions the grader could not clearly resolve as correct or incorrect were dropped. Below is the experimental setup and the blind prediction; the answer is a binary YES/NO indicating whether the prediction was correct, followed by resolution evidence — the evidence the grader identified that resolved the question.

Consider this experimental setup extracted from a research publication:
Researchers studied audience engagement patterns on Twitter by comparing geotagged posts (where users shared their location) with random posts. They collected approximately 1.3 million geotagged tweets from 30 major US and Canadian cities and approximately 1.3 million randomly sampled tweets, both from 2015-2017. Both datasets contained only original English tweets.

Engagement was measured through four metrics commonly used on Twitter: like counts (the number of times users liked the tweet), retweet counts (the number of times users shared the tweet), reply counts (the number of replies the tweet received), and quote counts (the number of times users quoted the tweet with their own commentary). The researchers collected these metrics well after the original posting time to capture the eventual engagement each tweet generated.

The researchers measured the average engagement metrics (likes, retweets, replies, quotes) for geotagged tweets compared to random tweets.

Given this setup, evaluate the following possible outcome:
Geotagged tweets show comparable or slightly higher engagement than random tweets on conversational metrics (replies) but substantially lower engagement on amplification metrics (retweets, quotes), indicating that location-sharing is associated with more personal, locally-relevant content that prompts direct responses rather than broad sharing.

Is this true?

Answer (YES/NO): NO